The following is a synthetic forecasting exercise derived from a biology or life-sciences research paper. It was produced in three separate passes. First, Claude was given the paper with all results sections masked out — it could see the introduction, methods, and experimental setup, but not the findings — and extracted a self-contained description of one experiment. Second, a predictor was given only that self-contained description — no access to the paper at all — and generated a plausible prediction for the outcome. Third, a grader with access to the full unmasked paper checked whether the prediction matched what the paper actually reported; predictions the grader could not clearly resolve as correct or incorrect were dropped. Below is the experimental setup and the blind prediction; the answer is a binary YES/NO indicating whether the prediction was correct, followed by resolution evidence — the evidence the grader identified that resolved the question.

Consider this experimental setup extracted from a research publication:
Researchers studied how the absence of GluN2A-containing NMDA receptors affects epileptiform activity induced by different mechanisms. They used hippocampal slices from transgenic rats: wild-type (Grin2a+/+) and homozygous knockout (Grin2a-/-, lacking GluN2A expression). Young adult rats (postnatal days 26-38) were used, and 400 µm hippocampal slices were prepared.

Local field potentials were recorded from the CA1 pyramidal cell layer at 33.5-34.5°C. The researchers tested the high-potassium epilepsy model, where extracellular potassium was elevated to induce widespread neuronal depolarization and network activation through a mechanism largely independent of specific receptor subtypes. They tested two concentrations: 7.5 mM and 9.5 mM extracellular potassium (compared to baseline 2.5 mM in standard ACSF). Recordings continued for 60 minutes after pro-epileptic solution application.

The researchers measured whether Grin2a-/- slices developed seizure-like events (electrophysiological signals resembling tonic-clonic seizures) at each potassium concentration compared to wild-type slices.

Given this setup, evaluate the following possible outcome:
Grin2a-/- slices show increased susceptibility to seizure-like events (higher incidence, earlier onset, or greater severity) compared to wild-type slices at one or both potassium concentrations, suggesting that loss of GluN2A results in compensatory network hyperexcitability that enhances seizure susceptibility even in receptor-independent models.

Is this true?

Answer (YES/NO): NO